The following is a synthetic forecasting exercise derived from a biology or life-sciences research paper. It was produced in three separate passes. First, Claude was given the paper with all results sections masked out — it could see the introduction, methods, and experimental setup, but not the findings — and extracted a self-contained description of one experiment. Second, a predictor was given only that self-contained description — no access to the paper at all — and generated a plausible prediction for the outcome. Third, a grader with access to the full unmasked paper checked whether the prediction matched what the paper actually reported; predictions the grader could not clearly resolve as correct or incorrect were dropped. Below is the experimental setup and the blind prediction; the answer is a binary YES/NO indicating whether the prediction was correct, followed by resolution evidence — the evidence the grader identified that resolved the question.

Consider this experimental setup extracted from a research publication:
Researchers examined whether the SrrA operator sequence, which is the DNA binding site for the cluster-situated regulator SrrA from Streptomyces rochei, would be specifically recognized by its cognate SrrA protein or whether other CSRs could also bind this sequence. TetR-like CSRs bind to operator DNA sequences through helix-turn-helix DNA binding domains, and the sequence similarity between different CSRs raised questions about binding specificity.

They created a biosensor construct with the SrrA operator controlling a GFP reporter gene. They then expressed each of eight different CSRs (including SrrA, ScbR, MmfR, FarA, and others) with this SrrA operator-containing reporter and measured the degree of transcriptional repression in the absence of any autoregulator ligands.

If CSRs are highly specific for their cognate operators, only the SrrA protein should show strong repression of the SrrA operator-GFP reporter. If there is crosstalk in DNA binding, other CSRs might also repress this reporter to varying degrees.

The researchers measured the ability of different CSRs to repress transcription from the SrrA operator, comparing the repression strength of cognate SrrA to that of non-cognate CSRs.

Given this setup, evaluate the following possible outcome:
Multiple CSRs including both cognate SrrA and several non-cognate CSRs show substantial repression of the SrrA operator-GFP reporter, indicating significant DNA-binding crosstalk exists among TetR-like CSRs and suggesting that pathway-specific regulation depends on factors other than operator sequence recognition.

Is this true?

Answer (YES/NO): YES